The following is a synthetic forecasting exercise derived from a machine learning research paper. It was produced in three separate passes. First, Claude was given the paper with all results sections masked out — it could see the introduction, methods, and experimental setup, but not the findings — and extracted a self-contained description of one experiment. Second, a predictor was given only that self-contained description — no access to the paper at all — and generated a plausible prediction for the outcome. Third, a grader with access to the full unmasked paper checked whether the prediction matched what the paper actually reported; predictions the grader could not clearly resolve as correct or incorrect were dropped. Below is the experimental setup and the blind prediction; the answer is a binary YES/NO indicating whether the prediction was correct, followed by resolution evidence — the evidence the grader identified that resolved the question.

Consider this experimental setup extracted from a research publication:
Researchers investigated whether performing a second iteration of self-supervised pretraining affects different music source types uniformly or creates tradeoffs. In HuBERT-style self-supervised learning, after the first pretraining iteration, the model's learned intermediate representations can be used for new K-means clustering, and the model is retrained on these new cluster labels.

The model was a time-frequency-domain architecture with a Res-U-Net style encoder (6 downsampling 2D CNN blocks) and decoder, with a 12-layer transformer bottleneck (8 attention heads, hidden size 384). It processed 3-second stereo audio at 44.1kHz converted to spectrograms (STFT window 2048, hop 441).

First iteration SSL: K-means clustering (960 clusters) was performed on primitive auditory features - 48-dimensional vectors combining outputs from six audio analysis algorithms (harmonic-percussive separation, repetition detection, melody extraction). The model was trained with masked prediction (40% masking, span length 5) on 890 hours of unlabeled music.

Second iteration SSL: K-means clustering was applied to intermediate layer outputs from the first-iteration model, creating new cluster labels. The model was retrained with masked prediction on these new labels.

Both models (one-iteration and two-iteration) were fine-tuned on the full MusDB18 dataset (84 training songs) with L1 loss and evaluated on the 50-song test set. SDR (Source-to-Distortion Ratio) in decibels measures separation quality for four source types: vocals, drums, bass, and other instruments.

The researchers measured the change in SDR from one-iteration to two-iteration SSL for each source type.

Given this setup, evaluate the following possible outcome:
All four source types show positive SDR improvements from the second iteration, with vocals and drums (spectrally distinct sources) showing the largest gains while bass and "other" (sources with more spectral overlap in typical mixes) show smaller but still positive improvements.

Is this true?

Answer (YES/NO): NO